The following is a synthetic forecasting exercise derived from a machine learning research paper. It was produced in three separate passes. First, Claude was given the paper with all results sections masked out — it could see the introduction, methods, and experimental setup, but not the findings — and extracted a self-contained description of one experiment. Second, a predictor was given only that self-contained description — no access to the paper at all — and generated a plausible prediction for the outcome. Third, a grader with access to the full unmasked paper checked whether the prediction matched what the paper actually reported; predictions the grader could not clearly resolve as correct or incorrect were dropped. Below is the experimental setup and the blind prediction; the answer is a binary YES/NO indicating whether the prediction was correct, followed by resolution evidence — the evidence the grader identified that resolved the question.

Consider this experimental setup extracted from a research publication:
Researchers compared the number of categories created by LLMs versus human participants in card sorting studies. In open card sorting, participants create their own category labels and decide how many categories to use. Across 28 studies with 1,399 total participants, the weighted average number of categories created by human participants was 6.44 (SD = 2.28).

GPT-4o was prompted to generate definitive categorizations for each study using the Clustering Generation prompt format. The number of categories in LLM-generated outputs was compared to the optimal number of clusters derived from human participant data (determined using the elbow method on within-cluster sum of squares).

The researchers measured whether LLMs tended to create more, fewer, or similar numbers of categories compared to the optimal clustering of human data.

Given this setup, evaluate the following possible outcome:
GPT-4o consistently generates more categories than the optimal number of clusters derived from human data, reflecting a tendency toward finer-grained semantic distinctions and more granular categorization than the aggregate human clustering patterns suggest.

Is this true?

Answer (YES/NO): NO